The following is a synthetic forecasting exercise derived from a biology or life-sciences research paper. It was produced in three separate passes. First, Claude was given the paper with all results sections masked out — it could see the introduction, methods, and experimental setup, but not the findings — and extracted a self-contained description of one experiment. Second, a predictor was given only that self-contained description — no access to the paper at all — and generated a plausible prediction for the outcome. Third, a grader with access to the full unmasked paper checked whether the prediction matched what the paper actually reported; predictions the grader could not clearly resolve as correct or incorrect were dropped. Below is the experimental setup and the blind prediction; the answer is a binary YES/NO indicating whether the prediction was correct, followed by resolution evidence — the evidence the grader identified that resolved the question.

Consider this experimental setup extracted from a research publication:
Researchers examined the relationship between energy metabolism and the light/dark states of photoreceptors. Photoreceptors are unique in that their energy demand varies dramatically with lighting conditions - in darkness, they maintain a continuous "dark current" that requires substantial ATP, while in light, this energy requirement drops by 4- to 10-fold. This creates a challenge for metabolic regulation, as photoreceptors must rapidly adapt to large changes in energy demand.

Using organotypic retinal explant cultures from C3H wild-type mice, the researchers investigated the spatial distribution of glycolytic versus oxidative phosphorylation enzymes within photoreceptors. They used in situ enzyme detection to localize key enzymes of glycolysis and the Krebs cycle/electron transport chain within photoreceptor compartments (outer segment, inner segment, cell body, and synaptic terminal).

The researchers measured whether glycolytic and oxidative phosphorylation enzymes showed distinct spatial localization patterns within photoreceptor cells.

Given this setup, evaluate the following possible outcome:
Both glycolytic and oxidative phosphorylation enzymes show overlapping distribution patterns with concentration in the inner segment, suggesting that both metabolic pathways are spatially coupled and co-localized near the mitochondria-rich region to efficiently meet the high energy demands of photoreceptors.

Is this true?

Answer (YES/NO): YES